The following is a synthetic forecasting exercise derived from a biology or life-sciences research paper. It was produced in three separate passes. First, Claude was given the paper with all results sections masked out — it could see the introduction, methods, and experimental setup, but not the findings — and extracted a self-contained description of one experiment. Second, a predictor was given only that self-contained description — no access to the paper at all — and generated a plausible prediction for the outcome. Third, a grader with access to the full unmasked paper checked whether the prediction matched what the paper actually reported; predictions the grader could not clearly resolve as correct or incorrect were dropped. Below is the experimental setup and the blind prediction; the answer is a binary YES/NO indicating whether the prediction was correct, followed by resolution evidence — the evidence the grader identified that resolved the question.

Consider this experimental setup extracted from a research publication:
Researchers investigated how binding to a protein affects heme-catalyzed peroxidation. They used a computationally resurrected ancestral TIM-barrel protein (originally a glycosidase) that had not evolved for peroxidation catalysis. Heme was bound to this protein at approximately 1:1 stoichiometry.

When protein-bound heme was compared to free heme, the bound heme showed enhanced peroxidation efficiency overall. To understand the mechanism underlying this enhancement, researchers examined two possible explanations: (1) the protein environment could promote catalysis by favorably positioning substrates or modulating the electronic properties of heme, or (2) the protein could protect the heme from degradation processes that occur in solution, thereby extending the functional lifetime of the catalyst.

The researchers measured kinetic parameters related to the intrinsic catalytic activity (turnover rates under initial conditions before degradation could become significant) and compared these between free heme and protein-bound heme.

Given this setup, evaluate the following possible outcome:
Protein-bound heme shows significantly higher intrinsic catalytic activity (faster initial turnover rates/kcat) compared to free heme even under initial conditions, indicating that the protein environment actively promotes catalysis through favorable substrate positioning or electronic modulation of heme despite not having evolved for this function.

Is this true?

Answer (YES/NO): NO